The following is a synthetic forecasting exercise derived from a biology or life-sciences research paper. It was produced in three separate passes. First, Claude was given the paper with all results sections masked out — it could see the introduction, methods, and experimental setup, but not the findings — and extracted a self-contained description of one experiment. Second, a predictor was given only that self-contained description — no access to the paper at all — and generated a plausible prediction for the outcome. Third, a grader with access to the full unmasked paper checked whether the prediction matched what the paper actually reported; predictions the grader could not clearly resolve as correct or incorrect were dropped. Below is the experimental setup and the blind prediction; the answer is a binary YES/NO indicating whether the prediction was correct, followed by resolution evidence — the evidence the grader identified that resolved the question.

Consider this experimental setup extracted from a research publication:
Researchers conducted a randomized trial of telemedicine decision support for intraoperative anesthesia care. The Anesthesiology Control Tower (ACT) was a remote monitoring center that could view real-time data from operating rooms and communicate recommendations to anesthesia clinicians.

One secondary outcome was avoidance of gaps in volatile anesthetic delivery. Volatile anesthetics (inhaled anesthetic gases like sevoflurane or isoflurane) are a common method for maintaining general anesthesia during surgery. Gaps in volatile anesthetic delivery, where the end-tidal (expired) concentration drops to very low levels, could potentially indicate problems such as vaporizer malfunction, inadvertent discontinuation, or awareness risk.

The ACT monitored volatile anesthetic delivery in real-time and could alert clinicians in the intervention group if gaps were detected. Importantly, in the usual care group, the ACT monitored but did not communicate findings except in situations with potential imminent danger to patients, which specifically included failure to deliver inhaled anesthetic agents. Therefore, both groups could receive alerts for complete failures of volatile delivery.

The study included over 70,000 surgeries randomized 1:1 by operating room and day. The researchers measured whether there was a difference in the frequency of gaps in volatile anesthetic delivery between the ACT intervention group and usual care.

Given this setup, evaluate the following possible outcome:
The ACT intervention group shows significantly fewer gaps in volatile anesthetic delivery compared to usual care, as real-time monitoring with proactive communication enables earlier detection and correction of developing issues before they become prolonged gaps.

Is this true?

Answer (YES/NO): NO